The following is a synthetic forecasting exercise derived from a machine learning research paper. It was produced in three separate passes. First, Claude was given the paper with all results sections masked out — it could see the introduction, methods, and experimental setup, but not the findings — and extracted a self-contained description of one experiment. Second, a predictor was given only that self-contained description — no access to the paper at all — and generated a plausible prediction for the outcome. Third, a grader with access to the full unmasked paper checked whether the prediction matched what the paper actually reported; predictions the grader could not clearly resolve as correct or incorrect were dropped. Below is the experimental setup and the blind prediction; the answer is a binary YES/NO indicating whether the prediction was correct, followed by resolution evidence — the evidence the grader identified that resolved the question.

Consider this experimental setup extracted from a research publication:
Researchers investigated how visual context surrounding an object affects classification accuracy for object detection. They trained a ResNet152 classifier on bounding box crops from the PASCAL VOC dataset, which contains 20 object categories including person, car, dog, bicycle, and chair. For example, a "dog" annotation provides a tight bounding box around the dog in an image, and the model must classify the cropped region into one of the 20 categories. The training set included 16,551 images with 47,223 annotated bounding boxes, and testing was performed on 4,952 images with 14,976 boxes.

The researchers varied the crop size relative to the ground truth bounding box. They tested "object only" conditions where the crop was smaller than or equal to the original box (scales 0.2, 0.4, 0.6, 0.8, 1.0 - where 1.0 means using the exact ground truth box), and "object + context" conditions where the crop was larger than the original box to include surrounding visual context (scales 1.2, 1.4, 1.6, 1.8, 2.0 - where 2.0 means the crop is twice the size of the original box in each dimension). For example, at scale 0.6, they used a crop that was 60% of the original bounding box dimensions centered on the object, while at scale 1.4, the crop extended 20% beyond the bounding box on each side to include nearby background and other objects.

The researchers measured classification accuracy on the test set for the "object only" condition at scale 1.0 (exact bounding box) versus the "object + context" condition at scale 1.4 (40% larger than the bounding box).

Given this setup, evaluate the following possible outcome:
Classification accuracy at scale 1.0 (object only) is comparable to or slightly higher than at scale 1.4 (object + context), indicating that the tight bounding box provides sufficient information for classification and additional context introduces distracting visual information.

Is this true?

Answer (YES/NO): YES